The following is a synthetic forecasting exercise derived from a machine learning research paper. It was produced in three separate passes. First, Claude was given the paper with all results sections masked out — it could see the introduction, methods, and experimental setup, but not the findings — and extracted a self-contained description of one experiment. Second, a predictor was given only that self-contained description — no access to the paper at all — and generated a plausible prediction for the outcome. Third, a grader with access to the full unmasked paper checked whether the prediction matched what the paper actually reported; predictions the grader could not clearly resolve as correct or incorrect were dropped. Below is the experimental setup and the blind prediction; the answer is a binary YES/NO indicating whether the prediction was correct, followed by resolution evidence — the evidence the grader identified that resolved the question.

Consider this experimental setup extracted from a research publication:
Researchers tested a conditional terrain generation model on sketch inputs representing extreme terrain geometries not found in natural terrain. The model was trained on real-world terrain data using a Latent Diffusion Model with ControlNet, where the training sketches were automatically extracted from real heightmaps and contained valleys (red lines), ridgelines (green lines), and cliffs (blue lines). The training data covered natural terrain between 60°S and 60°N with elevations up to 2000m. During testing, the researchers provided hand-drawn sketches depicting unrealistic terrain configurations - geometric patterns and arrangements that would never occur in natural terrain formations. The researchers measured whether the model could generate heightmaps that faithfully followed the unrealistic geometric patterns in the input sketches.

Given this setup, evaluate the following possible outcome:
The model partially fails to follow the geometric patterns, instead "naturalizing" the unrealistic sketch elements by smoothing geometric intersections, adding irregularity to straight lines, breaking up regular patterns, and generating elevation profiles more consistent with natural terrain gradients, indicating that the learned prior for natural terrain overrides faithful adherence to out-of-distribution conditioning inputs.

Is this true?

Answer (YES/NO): NO